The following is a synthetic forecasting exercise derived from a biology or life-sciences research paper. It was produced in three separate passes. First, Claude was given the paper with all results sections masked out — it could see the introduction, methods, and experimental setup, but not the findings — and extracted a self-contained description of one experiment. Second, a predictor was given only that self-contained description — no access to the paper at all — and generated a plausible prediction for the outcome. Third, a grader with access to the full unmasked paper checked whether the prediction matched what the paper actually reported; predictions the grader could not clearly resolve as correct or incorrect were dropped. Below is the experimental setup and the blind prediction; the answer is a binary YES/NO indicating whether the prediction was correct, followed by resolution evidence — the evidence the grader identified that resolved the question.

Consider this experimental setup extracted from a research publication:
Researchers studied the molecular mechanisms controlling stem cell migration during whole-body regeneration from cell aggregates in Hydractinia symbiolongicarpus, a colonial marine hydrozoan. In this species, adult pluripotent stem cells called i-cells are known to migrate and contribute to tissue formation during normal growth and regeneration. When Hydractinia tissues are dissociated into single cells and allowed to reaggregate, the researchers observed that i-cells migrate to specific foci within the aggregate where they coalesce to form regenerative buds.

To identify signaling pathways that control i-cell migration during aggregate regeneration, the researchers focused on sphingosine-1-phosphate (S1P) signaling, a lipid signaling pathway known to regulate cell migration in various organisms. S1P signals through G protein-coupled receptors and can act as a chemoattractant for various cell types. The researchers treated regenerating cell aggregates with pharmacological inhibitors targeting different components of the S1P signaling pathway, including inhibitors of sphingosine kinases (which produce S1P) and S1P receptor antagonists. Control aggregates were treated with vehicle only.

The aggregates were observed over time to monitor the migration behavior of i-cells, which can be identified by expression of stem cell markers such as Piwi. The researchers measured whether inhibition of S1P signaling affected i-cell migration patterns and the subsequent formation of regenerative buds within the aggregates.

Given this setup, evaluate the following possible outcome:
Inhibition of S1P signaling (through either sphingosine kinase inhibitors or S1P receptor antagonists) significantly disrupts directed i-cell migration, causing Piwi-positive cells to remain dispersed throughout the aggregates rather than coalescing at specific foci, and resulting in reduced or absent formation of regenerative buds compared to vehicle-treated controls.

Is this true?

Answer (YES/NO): YES